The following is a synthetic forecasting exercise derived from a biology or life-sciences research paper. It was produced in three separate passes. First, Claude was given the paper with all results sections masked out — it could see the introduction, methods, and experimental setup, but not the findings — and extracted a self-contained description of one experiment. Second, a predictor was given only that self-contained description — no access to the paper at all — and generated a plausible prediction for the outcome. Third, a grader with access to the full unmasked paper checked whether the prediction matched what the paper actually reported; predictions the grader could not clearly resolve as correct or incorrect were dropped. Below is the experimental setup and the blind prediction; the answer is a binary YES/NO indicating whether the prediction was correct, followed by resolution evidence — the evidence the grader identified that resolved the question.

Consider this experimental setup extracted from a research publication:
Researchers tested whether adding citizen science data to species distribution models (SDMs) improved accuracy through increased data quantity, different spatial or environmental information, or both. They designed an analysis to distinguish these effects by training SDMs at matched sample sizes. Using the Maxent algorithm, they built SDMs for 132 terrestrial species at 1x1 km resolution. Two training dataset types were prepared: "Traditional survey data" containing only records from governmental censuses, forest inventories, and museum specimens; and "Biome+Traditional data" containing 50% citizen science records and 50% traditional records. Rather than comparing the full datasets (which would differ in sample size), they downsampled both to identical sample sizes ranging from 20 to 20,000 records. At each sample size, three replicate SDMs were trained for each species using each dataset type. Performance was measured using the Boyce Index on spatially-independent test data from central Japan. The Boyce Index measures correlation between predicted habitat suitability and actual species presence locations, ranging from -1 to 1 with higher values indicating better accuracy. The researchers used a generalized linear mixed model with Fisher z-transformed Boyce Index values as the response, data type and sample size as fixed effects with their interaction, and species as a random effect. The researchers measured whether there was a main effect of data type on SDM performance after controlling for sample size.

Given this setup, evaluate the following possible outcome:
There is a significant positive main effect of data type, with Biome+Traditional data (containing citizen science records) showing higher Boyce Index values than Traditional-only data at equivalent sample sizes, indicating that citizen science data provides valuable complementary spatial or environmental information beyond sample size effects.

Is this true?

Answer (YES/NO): NO